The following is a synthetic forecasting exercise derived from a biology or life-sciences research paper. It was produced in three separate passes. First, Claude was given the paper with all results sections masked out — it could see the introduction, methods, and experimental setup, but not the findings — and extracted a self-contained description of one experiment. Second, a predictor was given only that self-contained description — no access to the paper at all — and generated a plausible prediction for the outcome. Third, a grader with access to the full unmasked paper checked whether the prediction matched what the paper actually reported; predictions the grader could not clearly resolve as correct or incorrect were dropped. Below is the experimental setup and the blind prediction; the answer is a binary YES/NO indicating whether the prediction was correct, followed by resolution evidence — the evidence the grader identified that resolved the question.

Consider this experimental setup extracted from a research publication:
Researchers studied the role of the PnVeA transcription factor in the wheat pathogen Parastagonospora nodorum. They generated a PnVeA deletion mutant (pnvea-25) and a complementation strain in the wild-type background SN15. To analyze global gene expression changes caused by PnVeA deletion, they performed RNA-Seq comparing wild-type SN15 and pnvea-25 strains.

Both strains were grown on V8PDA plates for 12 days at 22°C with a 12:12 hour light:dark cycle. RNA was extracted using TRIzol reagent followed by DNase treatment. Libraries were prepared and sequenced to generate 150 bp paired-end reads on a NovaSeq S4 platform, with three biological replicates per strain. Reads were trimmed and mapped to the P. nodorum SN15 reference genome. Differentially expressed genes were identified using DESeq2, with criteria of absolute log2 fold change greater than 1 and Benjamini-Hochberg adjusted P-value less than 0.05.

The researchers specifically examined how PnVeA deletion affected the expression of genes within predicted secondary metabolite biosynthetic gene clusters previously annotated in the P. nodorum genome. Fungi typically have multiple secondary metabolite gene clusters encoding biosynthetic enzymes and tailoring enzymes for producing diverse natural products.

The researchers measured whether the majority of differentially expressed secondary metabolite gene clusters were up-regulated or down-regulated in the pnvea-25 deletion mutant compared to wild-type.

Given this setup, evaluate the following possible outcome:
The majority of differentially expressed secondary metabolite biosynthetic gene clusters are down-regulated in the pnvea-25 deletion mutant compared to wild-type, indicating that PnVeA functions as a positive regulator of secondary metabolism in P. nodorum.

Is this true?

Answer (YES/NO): NO